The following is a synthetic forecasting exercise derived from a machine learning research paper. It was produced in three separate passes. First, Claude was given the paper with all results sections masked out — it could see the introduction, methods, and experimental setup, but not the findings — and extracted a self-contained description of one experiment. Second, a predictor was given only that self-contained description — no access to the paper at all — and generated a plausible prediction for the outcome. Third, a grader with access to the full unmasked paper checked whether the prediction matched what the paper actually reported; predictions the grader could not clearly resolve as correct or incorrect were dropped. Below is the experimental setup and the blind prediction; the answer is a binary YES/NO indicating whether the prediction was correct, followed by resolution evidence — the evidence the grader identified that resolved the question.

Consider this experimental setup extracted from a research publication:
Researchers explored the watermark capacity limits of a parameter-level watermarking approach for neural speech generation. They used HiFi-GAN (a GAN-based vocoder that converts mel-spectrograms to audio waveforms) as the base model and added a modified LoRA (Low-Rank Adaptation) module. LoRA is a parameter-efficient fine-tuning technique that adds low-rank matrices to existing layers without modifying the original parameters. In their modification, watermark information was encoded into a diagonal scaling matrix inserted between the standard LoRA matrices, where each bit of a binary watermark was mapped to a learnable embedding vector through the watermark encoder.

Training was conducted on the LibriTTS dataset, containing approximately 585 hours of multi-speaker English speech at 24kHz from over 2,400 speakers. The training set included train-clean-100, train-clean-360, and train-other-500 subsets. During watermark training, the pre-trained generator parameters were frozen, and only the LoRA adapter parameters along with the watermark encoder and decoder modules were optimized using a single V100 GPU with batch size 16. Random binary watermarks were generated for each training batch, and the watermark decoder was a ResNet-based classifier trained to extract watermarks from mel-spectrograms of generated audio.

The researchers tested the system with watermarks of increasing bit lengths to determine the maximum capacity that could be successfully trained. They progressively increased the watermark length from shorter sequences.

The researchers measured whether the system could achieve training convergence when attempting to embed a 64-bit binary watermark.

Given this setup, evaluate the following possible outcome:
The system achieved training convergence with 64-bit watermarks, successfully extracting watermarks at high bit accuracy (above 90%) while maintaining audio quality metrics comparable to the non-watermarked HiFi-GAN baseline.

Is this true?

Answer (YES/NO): NO